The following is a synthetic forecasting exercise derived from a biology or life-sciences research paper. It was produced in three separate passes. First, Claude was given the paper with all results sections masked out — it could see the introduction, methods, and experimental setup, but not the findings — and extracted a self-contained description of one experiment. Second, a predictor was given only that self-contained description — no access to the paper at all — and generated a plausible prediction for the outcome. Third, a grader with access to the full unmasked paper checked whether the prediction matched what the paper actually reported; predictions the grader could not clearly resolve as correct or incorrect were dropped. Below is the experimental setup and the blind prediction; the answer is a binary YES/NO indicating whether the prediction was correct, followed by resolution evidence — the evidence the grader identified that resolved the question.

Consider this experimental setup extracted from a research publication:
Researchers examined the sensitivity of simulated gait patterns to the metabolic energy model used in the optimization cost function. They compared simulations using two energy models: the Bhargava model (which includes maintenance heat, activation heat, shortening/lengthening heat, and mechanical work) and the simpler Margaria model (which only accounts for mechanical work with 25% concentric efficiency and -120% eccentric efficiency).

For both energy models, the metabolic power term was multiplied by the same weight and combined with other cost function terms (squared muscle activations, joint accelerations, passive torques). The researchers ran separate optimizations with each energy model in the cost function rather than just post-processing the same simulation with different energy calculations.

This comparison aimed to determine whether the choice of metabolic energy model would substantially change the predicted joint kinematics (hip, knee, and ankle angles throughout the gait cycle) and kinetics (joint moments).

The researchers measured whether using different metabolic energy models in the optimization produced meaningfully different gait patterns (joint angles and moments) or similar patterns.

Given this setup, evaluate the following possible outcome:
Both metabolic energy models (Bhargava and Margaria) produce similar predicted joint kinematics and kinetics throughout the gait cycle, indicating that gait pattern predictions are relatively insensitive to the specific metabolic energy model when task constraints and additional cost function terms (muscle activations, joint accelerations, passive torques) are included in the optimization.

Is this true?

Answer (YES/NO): NO